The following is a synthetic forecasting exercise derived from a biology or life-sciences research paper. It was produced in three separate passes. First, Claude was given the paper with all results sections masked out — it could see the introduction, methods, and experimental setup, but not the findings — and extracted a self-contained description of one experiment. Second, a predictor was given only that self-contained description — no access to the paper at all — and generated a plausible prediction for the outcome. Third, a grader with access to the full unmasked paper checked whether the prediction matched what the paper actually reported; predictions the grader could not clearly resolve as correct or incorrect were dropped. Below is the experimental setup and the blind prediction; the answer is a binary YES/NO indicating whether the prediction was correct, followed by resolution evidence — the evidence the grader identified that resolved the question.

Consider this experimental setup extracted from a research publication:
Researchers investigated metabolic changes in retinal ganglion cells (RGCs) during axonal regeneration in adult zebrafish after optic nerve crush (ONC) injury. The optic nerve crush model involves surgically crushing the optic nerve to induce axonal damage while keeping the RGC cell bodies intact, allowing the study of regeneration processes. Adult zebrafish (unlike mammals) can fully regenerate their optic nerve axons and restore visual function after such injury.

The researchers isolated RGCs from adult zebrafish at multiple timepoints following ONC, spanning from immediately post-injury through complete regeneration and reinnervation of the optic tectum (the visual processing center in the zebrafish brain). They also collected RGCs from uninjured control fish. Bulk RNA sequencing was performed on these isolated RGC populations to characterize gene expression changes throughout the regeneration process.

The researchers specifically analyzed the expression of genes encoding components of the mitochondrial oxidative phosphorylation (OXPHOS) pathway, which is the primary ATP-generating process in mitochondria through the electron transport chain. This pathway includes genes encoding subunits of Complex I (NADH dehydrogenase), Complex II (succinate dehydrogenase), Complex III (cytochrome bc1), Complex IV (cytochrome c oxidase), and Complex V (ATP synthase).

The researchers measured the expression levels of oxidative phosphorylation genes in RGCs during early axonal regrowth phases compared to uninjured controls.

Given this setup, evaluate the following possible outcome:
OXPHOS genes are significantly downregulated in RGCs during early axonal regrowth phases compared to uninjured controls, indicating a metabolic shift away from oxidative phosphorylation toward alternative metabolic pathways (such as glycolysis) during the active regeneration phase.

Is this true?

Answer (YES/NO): YES